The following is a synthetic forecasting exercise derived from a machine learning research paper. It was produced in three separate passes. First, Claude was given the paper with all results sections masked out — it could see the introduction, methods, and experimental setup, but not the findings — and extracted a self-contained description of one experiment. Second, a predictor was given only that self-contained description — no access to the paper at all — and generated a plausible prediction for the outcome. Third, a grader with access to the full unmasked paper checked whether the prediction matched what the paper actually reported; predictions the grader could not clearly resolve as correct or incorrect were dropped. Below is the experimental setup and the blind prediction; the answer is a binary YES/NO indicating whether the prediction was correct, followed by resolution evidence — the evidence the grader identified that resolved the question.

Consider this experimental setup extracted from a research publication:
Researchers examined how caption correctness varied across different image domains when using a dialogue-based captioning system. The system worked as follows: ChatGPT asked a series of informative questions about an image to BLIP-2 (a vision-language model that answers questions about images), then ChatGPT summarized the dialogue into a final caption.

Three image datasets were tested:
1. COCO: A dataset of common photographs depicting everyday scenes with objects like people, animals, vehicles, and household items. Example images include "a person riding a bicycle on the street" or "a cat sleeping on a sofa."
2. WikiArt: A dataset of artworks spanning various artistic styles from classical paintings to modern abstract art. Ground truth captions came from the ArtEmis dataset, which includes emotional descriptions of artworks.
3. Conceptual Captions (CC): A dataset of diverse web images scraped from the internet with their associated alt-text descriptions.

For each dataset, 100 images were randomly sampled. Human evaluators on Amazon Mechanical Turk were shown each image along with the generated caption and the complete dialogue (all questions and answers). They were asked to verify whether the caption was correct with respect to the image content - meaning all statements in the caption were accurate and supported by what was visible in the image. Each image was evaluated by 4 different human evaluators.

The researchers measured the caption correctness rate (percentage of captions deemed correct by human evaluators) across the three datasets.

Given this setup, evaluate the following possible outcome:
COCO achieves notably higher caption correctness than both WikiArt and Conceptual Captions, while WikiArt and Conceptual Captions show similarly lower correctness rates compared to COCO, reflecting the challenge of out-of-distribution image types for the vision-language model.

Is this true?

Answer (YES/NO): NO